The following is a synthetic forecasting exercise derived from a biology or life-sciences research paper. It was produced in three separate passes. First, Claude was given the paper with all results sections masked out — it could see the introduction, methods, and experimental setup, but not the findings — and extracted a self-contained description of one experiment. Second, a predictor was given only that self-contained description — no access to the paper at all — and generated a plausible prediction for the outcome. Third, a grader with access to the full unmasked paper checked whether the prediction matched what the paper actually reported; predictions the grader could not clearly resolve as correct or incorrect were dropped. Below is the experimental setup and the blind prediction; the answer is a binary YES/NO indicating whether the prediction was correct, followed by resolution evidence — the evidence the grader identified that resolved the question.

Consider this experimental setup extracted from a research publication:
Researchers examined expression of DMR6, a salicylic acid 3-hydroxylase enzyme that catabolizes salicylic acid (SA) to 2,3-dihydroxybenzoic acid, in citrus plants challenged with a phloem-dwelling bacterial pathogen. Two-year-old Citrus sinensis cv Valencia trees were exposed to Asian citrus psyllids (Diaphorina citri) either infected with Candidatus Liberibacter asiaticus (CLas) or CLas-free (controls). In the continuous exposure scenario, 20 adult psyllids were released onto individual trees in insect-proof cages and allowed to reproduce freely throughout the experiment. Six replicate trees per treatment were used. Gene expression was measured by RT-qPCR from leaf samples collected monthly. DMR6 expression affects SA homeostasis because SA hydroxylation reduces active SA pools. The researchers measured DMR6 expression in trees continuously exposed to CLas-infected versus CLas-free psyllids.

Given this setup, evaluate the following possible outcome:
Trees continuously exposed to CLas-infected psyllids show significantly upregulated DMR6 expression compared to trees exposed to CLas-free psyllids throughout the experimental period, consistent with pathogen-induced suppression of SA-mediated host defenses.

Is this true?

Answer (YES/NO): NO